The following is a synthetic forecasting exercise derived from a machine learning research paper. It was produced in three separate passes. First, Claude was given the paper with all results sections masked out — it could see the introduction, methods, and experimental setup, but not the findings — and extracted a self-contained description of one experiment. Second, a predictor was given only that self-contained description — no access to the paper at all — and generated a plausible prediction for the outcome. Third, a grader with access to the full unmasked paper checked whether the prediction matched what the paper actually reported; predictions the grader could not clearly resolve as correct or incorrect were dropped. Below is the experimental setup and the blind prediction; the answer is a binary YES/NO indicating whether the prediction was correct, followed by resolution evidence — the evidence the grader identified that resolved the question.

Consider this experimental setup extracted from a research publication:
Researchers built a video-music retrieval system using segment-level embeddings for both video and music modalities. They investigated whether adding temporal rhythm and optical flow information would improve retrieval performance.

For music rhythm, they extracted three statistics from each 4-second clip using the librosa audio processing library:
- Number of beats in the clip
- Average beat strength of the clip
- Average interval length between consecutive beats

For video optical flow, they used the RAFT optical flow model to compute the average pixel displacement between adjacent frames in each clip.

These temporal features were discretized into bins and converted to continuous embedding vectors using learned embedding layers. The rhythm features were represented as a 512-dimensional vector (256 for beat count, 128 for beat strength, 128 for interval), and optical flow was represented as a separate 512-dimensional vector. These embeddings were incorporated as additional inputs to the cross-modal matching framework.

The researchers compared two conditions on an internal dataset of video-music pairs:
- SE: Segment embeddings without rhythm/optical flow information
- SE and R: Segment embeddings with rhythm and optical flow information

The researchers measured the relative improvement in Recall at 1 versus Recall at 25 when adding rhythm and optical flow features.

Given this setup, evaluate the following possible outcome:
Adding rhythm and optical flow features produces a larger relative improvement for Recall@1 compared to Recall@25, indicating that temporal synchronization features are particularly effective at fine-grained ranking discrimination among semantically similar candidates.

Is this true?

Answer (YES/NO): YES